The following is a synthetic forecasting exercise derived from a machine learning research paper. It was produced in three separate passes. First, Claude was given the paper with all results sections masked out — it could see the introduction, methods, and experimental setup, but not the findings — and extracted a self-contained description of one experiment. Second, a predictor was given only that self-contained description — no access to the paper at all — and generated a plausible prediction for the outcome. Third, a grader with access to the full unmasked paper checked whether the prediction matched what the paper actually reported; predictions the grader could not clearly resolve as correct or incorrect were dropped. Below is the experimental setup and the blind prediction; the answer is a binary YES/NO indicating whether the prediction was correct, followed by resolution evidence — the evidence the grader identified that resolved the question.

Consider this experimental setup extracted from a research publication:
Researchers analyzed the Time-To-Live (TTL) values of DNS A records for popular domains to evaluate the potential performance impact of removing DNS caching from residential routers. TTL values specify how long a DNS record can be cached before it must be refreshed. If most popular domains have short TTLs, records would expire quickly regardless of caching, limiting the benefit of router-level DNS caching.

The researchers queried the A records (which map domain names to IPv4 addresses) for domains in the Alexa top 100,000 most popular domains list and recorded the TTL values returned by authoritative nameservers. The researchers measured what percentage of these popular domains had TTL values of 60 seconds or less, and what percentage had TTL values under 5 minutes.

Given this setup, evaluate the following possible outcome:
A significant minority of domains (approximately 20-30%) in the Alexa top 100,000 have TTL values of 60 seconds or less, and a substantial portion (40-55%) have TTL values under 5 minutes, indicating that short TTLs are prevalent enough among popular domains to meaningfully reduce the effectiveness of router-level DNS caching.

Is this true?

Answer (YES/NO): NO